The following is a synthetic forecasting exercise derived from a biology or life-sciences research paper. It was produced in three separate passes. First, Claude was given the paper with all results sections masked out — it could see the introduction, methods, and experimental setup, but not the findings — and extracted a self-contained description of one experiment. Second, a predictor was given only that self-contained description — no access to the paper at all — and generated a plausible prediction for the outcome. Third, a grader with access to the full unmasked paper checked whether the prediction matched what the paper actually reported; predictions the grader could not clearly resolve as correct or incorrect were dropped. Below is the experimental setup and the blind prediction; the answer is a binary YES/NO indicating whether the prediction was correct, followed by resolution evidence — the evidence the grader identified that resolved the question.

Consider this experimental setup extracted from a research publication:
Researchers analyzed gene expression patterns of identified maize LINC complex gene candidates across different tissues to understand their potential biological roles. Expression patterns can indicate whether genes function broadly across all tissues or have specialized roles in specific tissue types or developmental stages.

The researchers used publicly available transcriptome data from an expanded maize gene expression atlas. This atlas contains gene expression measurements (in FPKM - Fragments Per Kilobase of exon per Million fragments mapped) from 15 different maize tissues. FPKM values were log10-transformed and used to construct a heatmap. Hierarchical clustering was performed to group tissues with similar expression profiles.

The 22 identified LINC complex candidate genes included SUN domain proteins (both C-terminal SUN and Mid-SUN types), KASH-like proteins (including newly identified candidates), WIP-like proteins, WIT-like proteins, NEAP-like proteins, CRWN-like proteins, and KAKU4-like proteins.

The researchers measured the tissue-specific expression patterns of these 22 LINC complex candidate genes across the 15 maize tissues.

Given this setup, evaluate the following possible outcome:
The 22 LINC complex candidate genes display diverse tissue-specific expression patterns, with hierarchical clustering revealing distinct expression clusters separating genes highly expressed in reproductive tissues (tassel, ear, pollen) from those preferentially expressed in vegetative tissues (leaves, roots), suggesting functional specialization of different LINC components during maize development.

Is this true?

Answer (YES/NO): NO